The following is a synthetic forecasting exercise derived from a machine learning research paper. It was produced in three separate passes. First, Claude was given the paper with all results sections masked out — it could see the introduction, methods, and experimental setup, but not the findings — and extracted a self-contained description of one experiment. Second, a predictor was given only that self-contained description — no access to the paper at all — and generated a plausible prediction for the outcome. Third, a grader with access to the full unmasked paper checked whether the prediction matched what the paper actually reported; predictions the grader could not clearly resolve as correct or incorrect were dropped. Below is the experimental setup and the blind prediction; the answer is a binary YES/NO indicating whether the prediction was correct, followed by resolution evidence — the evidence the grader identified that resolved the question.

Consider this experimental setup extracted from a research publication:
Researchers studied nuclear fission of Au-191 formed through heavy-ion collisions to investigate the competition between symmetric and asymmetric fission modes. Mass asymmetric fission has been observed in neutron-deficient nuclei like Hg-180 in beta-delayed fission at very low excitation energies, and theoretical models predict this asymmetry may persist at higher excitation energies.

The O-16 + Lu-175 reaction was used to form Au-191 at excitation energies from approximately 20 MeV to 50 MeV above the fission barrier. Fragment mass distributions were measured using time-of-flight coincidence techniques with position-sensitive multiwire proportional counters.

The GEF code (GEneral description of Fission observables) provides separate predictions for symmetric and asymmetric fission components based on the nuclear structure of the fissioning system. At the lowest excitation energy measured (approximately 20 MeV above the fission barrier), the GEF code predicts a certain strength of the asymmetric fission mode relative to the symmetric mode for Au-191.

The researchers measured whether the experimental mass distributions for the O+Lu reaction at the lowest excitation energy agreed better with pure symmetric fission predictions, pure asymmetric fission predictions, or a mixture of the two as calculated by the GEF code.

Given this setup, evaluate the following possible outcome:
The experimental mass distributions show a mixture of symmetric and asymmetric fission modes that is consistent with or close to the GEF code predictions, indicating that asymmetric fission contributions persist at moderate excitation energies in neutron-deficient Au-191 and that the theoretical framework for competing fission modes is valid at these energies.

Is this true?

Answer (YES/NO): NO